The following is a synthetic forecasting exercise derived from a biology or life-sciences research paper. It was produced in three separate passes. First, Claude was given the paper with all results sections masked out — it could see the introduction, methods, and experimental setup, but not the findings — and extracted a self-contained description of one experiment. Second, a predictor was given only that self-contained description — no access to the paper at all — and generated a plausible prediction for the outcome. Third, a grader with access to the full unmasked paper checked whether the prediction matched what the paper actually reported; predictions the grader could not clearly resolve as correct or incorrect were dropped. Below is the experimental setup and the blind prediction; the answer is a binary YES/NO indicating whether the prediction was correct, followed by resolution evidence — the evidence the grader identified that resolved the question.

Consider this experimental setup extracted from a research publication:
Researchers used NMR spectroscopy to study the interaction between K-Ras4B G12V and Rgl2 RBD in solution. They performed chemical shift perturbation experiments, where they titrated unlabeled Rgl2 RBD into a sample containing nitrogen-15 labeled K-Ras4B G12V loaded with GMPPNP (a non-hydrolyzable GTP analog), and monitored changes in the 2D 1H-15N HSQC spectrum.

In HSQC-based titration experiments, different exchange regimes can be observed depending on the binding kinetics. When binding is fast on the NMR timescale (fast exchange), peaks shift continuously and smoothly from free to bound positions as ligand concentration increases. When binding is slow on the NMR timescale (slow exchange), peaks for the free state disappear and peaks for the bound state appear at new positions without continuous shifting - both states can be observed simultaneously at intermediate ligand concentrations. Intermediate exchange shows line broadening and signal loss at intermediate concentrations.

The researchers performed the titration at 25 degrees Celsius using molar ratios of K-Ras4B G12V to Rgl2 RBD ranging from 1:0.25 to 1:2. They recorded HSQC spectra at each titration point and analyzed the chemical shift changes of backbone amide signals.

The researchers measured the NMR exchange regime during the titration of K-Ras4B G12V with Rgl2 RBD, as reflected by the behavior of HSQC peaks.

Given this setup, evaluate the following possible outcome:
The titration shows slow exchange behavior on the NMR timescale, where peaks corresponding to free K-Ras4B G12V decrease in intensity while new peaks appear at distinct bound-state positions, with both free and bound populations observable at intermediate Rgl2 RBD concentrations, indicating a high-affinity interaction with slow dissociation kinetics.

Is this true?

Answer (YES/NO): NO